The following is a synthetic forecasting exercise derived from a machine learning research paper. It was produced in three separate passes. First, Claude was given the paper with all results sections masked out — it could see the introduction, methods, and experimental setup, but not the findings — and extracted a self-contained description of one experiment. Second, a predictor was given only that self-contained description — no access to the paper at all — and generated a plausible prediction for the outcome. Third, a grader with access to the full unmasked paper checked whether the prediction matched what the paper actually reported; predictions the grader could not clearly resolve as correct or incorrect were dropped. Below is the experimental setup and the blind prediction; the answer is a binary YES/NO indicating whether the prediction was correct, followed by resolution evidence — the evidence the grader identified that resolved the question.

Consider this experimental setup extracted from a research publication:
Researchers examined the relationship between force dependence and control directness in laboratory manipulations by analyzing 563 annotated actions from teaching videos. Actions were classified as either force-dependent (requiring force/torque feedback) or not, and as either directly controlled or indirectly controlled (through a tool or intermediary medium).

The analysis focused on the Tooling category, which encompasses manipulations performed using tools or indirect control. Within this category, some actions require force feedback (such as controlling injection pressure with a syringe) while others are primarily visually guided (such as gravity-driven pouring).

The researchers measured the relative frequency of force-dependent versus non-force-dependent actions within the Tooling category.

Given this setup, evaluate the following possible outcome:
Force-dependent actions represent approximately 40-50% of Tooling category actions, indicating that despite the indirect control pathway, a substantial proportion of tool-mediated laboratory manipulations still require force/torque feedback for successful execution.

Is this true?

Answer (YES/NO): YES